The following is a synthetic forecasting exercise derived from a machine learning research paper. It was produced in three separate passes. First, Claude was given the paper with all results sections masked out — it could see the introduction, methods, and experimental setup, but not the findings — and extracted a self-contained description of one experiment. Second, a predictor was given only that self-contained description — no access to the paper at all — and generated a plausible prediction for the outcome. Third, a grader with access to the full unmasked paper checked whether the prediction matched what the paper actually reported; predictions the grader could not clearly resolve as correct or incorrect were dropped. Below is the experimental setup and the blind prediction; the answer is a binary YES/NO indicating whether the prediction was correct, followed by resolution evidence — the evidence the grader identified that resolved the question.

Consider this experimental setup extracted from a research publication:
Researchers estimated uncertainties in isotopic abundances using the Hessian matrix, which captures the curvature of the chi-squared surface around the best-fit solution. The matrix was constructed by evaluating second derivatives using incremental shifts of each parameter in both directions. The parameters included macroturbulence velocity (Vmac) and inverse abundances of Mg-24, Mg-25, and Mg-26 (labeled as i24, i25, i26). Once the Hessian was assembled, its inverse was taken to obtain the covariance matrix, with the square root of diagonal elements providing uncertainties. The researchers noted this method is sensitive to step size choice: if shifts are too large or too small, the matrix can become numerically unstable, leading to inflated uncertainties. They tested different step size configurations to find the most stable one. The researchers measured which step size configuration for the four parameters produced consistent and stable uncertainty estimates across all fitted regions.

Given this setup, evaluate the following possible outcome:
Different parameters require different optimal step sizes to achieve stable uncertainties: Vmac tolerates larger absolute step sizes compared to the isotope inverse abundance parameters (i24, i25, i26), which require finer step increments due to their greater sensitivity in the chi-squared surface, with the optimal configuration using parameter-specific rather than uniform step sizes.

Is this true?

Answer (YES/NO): NO